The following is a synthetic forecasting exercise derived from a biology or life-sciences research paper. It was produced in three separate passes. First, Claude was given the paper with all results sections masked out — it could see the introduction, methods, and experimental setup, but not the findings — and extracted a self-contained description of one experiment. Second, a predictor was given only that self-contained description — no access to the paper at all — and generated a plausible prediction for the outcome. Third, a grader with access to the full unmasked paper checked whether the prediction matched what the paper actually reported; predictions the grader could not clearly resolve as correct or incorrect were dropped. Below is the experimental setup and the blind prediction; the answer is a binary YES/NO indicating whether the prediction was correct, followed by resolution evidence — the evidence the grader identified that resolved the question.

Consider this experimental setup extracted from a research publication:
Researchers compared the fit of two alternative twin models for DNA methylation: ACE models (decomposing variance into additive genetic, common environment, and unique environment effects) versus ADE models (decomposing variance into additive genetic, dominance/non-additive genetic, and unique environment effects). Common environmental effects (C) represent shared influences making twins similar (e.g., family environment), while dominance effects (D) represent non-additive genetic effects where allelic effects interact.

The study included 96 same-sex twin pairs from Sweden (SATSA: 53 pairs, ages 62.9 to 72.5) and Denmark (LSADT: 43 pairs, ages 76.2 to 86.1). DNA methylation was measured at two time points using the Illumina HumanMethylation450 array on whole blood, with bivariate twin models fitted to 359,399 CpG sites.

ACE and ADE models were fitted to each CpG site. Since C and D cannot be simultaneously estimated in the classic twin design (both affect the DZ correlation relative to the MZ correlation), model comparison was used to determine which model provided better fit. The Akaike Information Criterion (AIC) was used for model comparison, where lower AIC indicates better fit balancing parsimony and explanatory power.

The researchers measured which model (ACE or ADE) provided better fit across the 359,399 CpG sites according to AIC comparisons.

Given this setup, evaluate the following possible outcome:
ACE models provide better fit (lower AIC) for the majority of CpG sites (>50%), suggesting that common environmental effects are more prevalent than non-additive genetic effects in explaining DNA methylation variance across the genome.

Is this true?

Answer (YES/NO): NO